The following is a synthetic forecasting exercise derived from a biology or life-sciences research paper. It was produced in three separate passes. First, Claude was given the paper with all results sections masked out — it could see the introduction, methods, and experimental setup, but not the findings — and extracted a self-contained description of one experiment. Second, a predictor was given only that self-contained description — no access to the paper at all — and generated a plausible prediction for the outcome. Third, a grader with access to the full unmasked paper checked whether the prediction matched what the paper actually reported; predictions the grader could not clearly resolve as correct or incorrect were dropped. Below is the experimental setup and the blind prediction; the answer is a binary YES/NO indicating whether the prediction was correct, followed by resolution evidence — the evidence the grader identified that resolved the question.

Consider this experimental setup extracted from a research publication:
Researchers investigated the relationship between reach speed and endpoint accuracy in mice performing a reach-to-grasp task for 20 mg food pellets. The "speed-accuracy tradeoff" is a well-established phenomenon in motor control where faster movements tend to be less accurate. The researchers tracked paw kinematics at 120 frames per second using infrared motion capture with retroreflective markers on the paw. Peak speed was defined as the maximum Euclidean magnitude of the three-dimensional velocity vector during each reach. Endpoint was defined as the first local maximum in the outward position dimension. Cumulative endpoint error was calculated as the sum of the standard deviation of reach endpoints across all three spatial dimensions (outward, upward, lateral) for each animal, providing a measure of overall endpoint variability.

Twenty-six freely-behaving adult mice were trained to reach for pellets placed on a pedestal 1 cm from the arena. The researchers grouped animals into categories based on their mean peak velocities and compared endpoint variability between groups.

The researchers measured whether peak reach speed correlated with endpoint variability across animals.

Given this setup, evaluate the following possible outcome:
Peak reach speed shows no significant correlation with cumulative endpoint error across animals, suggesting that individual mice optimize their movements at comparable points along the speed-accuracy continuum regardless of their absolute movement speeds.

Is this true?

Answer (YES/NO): NO